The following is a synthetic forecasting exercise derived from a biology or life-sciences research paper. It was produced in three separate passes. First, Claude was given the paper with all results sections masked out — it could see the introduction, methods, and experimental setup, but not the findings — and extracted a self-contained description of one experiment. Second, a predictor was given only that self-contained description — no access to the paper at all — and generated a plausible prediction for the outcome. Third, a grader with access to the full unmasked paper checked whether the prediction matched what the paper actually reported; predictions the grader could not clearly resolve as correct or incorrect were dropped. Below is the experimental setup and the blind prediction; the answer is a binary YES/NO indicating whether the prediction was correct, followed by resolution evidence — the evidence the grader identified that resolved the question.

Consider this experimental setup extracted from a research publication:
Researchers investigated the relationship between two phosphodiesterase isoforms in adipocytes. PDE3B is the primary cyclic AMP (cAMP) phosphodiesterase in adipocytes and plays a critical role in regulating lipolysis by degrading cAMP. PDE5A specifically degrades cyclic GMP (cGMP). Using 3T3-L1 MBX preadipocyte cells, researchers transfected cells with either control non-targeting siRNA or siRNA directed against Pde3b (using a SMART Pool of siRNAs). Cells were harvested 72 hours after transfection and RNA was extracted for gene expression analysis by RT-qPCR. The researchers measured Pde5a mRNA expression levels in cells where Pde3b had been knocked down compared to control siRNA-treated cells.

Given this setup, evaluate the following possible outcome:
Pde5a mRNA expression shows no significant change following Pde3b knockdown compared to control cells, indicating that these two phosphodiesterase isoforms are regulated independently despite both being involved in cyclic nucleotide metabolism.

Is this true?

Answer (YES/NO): NO